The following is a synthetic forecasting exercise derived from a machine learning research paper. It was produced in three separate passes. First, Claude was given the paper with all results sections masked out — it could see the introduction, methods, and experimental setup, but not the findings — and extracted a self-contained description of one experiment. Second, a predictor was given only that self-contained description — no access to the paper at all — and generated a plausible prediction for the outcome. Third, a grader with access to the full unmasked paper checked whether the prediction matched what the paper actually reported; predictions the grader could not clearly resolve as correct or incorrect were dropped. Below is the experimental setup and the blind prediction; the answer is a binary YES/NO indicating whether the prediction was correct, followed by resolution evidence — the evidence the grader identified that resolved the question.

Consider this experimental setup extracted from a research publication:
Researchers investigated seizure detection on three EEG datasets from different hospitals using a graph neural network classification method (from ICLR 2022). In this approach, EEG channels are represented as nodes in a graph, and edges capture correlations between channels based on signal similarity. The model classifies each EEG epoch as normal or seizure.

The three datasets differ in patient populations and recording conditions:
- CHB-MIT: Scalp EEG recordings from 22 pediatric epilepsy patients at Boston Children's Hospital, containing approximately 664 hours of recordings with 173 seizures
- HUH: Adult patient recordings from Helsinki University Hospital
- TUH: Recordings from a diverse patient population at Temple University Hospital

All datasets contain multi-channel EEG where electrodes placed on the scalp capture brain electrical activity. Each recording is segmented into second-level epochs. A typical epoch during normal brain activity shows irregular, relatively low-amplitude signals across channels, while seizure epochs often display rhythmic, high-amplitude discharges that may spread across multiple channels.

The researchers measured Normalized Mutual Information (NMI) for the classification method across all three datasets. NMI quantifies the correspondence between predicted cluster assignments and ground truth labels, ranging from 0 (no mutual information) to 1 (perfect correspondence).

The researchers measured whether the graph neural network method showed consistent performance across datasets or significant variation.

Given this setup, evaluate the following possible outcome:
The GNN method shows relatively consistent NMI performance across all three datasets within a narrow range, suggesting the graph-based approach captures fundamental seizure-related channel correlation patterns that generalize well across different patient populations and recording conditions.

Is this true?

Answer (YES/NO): NO